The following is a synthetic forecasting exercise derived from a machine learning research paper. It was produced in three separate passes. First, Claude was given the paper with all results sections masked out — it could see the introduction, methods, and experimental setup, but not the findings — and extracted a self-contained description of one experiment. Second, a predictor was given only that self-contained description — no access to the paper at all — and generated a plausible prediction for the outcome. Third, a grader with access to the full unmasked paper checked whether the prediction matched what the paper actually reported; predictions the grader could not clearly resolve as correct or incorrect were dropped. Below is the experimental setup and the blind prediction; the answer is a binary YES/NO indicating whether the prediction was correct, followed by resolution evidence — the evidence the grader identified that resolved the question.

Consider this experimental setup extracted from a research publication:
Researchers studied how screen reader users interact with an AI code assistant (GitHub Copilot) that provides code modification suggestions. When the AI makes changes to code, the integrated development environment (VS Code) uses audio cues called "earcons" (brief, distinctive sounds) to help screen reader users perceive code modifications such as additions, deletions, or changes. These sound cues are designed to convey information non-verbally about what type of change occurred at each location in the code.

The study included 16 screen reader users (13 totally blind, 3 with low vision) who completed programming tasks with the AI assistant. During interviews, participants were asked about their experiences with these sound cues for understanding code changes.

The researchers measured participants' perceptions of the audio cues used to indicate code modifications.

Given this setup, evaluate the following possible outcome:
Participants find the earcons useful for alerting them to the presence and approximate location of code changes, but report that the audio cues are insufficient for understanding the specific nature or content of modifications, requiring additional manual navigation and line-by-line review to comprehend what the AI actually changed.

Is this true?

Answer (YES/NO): NO